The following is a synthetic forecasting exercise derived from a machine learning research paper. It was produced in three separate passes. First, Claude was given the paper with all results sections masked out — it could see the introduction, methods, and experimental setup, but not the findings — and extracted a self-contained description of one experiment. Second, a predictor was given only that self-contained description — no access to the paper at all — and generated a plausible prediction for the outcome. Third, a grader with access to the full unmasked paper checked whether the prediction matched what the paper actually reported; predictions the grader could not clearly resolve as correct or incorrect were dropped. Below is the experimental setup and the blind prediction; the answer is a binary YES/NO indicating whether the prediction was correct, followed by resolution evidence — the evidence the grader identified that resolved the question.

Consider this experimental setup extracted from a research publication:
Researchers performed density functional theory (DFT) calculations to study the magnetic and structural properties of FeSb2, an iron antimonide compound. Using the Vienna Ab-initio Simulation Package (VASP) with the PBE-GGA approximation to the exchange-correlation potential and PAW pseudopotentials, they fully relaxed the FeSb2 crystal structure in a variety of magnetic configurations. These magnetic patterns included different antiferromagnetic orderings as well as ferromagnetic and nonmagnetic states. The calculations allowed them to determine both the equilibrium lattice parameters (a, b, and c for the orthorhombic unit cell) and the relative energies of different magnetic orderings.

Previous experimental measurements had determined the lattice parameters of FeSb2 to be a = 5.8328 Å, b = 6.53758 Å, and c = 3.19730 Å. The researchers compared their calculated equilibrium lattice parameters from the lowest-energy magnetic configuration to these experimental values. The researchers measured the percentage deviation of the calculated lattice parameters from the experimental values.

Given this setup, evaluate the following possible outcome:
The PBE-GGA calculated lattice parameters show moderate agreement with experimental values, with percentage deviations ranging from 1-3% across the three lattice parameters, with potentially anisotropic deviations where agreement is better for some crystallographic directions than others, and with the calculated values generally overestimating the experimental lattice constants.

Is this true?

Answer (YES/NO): NO